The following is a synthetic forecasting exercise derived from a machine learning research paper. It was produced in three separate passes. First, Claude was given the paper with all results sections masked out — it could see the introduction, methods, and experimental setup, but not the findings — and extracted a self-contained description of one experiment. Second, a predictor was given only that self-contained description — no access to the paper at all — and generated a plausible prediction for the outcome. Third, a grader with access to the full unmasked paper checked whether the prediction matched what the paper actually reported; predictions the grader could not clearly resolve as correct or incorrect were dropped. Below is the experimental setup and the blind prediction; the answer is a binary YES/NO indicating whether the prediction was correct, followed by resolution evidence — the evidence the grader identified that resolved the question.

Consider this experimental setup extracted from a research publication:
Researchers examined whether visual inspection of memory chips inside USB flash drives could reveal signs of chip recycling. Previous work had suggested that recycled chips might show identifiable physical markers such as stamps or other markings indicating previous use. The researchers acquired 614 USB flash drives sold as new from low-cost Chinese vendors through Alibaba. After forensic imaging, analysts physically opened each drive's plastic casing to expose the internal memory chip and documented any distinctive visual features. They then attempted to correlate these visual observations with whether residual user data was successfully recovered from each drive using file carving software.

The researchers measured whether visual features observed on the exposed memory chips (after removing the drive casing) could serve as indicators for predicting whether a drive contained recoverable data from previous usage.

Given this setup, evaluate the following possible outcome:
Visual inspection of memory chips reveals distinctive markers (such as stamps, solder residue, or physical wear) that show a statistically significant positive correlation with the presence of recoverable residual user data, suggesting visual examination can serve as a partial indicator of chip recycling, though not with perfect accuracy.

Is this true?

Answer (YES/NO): NO